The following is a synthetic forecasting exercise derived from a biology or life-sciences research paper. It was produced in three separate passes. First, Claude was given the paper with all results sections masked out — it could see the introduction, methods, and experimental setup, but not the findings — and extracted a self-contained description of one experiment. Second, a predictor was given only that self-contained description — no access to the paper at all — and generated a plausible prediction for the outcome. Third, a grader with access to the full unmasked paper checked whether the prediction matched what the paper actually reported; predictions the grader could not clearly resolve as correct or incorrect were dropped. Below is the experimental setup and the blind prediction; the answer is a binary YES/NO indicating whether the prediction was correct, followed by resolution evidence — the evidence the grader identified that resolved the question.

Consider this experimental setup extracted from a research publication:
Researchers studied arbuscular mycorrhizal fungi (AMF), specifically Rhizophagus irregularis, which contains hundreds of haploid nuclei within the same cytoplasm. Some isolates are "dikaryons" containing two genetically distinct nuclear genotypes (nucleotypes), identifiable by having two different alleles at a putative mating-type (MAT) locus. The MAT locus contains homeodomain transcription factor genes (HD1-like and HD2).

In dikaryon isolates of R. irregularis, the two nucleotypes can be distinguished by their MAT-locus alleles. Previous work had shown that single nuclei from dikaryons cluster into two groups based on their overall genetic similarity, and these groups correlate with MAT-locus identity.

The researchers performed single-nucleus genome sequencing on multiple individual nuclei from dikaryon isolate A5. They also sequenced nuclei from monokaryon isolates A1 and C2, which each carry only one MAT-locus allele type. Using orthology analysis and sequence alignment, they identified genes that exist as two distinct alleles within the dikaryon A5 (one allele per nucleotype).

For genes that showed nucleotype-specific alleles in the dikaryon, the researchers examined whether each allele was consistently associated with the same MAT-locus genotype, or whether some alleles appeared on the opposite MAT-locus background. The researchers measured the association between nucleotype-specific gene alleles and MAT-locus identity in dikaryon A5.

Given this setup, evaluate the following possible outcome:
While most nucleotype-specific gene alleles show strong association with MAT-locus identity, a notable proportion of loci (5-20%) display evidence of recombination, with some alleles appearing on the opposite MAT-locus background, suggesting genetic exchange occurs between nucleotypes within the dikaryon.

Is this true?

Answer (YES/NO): NO